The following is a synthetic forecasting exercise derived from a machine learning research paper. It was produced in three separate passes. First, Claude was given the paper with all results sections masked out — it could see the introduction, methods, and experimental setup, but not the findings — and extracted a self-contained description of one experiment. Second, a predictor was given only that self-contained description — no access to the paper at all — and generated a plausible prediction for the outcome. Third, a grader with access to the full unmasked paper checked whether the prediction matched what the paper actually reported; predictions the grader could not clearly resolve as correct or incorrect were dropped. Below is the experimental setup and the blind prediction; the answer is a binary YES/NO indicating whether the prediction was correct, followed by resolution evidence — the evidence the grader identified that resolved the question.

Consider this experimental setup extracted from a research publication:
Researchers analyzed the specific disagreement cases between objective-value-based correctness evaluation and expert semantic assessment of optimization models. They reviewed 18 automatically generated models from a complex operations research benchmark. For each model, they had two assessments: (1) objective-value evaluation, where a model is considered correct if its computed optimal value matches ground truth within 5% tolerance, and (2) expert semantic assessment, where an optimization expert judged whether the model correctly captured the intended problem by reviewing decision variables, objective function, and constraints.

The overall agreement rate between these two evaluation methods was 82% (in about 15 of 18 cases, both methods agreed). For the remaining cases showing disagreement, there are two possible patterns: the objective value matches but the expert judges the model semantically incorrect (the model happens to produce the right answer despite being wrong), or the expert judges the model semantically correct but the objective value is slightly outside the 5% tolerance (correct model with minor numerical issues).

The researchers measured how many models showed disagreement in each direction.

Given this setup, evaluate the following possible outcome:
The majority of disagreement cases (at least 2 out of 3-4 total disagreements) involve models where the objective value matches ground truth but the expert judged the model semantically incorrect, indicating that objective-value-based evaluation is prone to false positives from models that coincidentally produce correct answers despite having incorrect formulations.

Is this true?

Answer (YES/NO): NO